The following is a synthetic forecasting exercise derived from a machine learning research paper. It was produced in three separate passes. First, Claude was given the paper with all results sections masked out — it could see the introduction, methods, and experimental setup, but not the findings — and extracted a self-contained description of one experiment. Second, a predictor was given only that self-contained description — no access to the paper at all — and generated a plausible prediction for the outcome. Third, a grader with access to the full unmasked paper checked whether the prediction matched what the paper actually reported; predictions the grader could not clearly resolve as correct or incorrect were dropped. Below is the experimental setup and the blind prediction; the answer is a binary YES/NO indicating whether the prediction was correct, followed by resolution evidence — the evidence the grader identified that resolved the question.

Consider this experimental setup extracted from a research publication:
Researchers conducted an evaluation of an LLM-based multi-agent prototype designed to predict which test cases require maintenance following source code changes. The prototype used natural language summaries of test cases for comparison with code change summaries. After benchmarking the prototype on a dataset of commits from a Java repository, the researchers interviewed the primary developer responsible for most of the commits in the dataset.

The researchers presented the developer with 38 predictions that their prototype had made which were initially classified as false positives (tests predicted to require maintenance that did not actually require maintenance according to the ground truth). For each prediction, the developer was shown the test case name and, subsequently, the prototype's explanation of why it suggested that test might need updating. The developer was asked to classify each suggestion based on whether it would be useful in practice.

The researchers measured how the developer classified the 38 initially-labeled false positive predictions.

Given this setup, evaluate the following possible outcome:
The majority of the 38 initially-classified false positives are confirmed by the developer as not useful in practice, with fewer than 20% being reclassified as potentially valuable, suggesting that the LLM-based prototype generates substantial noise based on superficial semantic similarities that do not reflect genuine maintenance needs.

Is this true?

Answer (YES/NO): NO